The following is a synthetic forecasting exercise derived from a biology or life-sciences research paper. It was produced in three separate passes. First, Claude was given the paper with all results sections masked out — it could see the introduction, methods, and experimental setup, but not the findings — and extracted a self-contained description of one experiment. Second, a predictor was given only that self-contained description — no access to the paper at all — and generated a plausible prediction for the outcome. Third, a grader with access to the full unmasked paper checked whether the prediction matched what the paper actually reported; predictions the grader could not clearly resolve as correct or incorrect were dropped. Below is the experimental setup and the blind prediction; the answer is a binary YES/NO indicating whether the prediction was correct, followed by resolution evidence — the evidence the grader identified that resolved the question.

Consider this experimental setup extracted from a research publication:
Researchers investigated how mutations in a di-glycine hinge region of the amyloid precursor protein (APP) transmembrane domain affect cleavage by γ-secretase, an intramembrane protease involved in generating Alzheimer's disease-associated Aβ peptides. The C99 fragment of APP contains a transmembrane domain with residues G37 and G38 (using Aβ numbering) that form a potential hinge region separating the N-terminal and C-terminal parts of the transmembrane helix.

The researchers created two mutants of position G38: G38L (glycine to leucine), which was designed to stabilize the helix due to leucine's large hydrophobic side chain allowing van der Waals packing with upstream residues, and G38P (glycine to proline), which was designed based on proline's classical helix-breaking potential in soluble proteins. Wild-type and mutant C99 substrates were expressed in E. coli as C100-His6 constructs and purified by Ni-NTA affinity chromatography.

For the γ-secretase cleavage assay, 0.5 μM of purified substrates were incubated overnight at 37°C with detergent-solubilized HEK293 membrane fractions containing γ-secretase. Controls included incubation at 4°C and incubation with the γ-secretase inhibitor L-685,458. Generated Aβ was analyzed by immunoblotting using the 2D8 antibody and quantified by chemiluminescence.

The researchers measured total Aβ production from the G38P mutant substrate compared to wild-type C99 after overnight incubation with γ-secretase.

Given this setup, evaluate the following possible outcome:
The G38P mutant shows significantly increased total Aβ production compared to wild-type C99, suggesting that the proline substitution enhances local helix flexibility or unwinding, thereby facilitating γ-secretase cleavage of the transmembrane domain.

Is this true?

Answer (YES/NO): NO